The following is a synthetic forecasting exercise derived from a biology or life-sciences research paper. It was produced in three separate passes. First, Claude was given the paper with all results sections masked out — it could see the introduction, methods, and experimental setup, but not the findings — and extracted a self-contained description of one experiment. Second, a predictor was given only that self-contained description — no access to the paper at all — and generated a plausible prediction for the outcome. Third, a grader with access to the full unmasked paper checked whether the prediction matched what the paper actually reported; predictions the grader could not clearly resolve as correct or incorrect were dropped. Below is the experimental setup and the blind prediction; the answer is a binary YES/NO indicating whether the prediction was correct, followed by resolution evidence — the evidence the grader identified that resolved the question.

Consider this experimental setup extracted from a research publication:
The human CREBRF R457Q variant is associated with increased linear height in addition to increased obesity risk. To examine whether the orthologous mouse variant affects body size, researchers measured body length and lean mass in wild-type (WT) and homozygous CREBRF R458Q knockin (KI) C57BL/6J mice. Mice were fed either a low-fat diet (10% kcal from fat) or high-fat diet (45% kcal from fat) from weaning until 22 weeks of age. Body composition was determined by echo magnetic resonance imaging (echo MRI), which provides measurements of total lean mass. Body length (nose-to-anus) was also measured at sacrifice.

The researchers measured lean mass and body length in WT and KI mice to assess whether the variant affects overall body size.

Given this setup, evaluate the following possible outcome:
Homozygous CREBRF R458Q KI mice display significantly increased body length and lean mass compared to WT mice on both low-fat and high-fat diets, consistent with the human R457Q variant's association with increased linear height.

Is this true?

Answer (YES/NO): NO